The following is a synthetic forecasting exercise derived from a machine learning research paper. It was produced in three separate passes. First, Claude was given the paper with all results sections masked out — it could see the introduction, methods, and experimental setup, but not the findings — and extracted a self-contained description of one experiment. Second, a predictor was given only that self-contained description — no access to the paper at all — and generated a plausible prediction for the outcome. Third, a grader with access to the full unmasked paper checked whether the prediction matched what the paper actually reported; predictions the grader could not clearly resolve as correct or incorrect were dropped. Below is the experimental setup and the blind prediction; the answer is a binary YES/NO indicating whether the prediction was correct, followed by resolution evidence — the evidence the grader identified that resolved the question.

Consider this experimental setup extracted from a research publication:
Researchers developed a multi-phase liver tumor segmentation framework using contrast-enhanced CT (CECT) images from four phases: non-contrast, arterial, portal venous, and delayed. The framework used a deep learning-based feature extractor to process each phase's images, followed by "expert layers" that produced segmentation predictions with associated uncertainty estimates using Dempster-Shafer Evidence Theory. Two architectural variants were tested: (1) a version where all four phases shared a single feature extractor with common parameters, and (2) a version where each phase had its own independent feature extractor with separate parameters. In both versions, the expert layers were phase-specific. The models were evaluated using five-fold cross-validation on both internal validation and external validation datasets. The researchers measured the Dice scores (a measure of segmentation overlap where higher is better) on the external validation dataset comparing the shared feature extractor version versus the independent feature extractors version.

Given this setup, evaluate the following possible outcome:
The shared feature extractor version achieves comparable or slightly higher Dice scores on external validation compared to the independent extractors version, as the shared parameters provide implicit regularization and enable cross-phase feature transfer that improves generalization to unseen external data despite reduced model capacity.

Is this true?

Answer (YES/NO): NO